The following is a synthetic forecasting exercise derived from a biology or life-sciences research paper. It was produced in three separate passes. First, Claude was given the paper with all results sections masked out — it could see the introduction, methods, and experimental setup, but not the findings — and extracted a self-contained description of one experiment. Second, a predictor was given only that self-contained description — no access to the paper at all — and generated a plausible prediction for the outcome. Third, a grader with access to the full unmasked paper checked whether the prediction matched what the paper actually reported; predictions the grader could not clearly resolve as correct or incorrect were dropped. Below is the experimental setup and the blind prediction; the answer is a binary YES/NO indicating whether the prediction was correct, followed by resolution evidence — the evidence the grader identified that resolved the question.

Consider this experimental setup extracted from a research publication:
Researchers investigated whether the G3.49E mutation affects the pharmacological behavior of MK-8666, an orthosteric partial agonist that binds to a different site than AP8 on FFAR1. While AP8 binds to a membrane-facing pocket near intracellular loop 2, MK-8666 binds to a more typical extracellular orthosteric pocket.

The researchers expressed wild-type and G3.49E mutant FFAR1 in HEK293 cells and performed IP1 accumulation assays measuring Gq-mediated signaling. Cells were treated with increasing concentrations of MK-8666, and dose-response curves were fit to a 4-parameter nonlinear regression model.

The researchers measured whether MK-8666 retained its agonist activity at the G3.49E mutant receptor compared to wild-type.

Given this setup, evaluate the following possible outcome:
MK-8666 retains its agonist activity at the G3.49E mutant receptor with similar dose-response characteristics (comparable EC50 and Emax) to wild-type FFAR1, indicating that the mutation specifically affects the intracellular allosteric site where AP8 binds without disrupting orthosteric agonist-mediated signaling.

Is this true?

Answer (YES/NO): YES